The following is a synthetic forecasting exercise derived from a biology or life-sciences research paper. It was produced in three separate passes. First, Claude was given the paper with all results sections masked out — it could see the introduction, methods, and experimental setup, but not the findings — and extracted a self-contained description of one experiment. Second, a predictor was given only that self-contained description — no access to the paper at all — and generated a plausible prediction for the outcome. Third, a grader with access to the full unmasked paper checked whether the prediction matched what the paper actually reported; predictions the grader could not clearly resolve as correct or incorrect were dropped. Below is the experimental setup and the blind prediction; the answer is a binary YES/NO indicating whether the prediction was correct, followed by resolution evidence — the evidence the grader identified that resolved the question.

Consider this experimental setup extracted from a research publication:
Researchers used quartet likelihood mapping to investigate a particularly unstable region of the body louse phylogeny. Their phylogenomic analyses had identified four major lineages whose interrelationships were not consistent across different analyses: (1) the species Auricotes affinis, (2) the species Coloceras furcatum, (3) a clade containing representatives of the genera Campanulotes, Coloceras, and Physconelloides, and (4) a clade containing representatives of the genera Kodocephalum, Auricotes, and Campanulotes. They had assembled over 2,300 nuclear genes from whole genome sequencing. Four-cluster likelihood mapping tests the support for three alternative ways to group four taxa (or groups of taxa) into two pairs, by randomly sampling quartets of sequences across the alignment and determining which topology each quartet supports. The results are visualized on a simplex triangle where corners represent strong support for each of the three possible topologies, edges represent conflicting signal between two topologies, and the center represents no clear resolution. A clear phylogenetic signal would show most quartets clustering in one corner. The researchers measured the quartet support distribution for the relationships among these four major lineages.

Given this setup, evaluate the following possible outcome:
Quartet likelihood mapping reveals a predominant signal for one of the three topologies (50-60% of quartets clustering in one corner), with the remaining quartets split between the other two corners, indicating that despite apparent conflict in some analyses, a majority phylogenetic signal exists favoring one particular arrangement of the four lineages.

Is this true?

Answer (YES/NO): NO